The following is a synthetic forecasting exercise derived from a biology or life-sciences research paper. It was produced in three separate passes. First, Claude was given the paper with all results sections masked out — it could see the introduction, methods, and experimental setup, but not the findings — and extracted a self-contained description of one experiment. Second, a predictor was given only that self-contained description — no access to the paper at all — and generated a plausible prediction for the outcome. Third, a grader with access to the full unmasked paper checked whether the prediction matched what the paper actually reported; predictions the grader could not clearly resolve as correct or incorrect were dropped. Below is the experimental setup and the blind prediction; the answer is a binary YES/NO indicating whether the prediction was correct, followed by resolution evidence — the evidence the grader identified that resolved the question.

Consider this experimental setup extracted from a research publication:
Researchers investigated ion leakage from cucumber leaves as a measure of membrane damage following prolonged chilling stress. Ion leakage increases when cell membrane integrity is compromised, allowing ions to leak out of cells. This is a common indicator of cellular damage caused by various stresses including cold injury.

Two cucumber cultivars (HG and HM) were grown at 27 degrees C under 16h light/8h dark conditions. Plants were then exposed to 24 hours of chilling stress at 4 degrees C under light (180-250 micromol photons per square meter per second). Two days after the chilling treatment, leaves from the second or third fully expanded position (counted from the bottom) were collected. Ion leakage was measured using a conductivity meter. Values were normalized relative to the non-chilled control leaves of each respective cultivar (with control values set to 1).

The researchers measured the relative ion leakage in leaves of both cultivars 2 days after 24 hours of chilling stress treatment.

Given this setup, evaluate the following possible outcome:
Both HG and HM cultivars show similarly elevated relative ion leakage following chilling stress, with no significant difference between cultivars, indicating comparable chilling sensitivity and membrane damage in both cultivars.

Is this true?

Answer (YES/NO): NO